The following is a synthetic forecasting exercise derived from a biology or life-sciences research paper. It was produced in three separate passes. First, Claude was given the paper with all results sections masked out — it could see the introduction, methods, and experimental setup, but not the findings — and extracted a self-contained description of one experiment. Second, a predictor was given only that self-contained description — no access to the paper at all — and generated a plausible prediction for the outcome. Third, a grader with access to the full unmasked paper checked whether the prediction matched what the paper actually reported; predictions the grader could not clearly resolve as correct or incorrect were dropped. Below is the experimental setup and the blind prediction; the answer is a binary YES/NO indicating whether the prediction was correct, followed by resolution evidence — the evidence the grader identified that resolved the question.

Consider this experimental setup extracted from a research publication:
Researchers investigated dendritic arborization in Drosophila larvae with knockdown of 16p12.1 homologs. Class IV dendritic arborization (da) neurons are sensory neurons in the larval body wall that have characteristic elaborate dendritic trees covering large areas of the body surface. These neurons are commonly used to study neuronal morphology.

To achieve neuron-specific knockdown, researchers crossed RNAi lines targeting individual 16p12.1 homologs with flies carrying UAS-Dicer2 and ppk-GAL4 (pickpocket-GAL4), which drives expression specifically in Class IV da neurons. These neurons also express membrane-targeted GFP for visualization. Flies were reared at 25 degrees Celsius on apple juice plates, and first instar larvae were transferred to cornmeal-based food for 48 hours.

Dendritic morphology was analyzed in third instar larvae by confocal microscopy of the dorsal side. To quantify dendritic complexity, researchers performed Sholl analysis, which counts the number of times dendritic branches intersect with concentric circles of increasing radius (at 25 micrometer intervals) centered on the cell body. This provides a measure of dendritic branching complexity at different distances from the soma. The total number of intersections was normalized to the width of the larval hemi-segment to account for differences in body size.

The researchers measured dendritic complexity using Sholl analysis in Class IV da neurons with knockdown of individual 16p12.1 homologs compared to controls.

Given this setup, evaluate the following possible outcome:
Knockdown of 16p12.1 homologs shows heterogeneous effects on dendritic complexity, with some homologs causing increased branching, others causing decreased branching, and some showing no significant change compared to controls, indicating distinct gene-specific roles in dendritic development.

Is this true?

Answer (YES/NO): NO